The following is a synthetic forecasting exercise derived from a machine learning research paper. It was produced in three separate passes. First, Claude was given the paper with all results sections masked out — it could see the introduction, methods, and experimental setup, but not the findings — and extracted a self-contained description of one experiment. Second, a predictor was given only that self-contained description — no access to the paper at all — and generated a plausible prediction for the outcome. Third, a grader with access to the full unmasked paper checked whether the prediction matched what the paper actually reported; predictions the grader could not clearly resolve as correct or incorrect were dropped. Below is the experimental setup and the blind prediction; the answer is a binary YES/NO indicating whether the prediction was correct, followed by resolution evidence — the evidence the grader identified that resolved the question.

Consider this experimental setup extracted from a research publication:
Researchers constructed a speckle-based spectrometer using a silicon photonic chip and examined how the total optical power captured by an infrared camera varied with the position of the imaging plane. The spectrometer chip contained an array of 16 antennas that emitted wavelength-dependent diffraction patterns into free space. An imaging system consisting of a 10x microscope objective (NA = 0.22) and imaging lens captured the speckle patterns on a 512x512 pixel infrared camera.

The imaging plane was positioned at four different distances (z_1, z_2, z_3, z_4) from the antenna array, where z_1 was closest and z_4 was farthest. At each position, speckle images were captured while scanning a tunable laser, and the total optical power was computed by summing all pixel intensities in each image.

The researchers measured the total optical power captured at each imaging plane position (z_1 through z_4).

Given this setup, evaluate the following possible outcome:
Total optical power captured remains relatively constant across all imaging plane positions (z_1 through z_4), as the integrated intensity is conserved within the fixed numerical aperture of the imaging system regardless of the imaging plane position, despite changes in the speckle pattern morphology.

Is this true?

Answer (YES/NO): YES